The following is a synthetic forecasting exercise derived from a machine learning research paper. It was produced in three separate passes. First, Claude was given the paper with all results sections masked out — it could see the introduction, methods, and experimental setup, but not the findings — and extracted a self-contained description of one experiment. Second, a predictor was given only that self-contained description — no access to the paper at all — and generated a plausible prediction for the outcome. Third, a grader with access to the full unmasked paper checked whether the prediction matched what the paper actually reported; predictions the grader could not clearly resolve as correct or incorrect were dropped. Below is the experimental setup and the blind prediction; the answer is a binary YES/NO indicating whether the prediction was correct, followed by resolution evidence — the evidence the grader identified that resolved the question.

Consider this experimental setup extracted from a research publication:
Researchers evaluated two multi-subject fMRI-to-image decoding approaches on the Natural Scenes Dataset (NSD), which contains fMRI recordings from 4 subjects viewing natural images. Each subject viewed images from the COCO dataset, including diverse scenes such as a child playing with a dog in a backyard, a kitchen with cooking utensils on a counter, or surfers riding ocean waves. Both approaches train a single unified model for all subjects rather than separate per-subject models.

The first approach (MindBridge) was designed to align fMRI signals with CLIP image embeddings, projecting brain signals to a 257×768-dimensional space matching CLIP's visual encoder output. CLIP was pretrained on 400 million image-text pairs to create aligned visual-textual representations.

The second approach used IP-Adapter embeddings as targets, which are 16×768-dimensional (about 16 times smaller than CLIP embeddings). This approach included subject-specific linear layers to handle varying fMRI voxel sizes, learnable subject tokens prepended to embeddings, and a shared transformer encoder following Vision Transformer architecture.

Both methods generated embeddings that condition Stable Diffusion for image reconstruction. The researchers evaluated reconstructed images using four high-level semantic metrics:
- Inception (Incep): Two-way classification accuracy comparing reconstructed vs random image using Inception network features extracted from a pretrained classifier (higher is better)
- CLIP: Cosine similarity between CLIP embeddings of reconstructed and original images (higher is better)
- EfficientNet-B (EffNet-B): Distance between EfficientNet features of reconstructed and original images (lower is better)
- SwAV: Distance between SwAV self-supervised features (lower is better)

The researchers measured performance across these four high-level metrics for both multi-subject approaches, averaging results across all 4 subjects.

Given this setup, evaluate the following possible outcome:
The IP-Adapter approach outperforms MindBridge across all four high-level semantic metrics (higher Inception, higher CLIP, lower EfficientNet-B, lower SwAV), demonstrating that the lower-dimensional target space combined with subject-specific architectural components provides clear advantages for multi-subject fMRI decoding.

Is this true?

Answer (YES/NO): NO